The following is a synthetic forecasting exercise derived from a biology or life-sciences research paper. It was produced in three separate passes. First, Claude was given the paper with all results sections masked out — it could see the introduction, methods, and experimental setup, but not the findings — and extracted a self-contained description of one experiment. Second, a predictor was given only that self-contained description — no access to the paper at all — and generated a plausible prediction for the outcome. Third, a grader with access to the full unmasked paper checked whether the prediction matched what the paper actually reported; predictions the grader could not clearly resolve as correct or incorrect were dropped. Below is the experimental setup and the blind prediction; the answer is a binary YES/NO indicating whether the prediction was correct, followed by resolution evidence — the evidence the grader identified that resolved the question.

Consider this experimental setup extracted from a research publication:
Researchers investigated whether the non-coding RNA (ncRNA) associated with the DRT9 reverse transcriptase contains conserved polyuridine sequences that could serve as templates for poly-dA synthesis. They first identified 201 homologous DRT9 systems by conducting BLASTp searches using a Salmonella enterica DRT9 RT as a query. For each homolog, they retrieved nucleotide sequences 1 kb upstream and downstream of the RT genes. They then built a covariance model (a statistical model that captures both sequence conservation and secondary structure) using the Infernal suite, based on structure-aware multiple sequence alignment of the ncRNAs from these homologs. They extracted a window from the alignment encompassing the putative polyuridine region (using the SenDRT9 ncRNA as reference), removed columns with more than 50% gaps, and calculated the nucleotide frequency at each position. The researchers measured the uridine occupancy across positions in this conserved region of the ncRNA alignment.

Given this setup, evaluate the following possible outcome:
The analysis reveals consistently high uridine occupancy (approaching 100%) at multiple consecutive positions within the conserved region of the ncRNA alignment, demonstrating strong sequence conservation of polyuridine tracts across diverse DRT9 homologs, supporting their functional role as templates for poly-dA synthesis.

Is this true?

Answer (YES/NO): YES